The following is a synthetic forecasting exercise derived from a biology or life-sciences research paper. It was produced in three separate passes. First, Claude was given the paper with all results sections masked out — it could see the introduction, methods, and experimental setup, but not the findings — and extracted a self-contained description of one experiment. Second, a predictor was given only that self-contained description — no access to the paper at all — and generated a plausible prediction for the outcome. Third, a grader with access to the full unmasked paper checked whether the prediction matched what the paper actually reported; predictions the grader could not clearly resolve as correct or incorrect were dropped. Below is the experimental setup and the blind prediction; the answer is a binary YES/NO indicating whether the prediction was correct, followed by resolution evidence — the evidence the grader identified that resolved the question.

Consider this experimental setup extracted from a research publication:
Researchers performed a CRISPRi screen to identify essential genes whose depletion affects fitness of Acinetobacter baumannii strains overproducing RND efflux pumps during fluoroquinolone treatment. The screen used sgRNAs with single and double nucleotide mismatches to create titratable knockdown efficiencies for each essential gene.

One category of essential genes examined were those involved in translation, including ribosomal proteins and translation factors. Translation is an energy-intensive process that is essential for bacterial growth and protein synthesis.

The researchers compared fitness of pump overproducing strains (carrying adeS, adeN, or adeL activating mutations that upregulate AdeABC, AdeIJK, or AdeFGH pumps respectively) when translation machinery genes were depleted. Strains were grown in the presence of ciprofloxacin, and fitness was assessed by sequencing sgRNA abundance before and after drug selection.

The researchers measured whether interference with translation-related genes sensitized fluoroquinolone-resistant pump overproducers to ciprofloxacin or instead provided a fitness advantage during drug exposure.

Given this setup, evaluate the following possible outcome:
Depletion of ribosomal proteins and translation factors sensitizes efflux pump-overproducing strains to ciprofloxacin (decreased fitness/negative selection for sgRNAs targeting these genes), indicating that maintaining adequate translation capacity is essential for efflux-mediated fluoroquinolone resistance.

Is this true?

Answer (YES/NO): NO